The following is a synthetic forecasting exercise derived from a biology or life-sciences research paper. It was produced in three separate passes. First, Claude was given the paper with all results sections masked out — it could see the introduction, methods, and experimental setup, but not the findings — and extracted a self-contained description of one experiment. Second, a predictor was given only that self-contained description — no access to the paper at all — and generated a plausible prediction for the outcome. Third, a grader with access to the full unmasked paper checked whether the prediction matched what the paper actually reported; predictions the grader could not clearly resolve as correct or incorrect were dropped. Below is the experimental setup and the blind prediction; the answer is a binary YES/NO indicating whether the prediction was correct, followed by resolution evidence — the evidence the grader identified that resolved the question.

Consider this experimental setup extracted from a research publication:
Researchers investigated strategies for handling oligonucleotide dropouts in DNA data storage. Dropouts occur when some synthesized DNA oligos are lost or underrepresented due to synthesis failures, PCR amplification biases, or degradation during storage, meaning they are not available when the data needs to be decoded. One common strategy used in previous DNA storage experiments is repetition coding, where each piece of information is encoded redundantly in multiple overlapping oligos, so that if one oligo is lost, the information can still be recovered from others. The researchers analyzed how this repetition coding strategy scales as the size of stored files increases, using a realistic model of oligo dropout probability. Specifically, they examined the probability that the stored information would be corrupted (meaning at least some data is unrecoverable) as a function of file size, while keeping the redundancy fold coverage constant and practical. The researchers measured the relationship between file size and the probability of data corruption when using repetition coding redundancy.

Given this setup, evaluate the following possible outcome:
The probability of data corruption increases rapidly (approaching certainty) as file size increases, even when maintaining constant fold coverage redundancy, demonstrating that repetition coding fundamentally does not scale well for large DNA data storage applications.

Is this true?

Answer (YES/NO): YES